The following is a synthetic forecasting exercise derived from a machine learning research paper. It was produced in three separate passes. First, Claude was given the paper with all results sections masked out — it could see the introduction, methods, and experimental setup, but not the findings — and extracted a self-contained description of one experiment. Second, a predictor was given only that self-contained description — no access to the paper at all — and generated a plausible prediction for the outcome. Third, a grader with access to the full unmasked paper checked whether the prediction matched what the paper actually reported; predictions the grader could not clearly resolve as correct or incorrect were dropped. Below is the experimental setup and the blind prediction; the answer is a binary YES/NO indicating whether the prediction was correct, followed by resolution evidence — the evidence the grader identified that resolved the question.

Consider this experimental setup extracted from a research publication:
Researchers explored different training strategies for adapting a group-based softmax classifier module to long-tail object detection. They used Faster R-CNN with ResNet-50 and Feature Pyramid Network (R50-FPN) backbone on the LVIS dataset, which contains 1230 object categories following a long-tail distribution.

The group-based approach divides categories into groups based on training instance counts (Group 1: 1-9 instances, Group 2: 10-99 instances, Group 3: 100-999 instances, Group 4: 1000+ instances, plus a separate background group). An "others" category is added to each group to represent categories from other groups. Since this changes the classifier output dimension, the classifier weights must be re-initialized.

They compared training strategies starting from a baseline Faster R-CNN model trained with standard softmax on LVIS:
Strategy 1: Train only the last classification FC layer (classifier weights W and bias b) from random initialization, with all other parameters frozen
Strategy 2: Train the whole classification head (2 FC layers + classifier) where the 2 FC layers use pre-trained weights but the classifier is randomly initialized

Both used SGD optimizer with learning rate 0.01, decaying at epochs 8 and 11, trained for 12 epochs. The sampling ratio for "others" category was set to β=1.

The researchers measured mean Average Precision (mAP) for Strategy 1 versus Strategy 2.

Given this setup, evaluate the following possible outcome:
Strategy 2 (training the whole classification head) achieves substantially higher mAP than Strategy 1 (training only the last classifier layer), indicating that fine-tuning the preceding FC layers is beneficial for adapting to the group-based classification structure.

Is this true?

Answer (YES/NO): NO